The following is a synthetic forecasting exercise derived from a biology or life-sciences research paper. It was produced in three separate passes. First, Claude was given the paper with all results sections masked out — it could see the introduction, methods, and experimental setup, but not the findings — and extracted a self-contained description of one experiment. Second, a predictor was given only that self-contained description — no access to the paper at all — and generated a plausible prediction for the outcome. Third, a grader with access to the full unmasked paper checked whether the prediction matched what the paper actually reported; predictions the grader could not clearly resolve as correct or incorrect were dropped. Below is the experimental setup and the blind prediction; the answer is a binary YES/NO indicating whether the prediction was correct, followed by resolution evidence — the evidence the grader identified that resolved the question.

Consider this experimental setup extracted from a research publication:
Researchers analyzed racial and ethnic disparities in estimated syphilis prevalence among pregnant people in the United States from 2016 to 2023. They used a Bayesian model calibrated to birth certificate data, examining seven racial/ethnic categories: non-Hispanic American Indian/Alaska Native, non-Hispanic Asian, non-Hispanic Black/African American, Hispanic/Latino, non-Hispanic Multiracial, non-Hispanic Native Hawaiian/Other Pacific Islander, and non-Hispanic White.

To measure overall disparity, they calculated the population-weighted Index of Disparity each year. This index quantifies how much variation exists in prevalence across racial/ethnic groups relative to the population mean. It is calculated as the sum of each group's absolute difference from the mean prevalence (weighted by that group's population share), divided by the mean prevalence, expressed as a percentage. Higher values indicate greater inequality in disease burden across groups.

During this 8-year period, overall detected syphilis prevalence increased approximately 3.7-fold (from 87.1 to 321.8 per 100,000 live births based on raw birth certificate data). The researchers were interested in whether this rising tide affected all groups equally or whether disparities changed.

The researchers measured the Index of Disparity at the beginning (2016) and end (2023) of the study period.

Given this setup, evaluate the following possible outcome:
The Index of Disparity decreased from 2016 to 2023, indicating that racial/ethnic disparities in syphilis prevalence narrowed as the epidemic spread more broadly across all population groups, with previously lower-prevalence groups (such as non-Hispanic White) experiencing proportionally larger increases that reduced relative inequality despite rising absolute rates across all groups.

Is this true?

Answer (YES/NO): YES